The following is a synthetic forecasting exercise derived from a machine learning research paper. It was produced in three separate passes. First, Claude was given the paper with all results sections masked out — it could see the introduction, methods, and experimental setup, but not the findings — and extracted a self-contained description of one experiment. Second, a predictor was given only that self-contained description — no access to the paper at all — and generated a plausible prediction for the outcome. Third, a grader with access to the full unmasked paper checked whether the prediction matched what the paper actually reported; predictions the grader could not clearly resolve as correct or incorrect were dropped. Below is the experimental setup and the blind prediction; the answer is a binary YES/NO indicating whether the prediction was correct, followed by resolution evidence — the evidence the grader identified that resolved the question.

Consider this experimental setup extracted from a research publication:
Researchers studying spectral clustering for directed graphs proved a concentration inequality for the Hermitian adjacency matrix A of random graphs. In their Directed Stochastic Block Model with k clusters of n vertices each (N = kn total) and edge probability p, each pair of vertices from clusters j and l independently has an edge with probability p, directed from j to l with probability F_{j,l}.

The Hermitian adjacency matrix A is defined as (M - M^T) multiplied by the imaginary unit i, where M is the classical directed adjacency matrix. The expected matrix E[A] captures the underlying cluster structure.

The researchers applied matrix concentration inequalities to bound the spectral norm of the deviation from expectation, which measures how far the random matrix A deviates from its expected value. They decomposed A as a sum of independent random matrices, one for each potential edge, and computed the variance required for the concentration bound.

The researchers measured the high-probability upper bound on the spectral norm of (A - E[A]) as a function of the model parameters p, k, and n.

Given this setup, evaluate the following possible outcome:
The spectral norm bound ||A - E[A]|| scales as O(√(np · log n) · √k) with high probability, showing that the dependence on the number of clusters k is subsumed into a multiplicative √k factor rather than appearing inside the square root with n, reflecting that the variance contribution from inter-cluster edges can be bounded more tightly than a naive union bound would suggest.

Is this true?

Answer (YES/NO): YES